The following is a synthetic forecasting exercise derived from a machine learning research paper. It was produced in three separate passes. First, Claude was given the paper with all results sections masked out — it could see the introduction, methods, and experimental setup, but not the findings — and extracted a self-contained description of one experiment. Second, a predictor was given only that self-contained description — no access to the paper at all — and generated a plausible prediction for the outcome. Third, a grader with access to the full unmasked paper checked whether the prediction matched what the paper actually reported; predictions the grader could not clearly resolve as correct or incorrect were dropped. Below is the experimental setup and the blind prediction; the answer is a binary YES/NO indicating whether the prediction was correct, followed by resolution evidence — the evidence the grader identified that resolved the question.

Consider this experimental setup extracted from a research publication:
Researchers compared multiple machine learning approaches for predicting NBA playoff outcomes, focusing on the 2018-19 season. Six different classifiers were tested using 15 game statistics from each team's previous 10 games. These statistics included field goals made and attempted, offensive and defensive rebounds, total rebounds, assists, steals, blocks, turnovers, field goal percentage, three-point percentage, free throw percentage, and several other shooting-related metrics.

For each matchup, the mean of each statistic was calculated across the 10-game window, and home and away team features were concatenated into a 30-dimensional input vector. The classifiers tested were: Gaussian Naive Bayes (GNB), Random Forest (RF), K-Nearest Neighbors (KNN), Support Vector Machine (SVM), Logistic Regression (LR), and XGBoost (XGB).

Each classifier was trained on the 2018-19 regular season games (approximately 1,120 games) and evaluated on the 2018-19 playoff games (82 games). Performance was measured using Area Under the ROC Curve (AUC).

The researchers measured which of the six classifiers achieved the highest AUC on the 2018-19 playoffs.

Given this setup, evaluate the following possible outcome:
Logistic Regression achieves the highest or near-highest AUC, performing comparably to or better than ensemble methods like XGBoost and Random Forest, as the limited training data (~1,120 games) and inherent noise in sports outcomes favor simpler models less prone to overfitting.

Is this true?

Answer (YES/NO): YES